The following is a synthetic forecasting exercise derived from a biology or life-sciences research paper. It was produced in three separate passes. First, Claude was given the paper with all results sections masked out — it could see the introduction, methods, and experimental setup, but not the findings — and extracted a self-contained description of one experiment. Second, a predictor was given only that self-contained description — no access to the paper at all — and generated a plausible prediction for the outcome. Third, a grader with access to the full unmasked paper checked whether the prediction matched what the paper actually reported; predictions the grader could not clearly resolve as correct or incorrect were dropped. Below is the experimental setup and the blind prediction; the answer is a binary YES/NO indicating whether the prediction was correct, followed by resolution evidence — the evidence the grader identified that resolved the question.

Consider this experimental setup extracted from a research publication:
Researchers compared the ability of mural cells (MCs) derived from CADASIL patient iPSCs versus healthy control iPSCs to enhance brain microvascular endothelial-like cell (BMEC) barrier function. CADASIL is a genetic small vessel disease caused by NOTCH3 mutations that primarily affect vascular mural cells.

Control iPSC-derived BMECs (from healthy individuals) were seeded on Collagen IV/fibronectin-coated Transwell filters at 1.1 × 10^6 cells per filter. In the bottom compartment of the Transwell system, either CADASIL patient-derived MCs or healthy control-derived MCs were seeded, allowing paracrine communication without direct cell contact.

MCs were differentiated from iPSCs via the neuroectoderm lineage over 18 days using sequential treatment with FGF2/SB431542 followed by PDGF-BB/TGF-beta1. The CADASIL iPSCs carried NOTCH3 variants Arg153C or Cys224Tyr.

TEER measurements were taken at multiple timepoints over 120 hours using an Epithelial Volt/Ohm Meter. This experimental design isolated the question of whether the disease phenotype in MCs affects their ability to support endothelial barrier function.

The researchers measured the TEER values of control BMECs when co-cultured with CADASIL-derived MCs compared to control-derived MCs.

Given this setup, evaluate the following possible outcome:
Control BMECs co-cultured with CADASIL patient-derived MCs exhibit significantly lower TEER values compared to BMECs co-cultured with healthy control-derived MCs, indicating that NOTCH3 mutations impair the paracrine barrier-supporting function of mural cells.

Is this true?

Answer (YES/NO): YES